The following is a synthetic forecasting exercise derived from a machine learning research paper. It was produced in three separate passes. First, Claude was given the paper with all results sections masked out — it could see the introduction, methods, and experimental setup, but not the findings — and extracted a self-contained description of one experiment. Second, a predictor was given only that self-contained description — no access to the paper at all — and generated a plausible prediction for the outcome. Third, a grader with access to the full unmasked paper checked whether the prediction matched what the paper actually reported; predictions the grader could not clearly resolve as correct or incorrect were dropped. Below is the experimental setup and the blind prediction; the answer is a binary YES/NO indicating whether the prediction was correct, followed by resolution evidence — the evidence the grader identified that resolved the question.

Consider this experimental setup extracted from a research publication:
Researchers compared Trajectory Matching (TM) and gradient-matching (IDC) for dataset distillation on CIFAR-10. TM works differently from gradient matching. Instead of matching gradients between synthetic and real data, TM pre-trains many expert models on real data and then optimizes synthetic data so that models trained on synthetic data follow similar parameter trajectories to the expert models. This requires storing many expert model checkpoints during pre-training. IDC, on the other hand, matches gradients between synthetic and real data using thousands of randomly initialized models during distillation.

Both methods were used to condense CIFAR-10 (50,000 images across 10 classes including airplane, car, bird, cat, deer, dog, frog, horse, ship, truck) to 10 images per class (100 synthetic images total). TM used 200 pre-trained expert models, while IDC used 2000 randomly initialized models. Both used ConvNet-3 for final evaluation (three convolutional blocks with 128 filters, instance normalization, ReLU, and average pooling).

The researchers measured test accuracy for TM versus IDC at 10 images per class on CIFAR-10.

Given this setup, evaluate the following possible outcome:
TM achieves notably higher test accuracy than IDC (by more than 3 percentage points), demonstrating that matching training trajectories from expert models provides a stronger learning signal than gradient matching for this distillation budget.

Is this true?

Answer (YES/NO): NO